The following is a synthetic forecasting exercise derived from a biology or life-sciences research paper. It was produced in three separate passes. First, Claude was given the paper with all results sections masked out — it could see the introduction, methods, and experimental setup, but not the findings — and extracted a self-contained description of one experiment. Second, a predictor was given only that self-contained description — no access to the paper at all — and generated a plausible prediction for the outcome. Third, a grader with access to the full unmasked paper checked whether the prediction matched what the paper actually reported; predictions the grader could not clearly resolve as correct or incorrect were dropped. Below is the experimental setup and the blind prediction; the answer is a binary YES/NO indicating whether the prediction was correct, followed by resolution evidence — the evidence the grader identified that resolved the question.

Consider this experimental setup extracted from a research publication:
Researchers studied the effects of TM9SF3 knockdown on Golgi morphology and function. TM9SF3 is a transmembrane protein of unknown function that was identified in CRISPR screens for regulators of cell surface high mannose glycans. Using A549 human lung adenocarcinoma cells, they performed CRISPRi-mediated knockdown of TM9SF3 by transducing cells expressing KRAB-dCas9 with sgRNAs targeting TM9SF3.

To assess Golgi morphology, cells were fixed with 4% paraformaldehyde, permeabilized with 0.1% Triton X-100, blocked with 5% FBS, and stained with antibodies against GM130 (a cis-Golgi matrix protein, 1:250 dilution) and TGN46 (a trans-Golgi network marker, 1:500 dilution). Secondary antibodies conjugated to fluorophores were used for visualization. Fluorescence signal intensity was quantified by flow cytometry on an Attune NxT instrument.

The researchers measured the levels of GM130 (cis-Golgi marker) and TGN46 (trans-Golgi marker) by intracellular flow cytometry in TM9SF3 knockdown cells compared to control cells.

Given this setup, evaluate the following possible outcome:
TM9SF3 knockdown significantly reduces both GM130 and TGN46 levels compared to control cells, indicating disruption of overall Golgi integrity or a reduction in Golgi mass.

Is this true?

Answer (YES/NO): NO